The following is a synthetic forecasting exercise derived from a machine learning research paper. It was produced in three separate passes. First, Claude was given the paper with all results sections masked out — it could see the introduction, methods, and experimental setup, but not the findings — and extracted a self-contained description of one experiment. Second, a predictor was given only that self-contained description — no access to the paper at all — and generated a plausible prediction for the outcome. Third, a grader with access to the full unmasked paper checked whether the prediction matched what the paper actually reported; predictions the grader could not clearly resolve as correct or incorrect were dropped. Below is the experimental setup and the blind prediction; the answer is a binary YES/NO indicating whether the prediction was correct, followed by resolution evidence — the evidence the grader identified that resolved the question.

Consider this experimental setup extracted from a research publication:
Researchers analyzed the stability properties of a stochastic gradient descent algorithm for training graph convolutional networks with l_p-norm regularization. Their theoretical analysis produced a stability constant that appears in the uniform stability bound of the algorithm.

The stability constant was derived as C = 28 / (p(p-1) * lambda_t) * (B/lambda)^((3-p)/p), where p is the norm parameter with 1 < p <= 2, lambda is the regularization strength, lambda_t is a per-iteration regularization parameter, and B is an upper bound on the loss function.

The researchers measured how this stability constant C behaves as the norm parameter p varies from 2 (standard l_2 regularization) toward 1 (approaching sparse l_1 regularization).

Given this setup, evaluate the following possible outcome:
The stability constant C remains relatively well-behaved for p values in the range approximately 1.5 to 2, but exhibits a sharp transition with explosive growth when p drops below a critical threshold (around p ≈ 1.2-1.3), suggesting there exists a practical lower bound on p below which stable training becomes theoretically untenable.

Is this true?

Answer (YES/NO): NO